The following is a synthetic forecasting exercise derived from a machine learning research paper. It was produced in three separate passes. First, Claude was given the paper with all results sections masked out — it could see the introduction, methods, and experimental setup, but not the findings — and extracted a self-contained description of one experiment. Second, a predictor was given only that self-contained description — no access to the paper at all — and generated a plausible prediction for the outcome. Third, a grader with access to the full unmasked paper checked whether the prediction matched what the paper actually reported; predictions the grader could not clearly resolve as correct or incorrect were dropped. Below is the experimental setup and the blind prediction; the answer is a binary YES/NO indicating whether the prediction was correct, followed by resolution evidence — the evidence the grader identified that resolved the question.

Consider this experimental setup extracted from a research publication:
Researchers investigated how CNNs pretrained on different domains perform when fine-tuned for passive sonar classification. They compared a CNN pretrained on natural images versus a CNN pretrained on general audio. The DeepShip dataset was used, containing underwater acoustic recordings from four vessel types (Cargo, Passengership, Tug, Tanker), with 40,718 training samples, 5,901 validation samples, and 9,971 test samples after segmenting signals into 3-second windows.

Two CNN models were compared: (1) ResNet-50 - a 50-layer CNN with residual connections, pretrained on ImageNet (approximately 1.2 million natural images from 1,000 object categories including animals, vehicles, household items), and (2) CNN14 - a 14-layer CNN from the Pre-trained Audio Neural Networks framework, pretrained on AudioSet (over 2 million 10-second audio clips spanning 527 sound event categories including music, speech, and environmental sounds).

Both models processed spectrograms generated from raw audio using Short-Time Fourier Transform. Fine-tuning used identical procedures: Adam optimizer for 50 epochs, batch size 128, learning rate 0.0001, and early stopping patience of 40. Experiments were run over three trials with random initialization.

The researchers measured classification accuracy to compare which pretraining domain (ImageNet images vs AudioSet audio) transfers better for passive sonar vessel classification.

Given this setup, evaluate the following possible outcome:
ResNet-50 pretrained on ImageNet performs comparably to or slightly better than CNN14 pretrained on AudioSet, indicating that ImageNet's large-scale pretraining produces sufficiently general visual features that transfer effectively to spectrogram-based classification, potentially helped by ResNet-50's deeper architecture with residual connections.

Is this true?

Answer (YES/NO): NO